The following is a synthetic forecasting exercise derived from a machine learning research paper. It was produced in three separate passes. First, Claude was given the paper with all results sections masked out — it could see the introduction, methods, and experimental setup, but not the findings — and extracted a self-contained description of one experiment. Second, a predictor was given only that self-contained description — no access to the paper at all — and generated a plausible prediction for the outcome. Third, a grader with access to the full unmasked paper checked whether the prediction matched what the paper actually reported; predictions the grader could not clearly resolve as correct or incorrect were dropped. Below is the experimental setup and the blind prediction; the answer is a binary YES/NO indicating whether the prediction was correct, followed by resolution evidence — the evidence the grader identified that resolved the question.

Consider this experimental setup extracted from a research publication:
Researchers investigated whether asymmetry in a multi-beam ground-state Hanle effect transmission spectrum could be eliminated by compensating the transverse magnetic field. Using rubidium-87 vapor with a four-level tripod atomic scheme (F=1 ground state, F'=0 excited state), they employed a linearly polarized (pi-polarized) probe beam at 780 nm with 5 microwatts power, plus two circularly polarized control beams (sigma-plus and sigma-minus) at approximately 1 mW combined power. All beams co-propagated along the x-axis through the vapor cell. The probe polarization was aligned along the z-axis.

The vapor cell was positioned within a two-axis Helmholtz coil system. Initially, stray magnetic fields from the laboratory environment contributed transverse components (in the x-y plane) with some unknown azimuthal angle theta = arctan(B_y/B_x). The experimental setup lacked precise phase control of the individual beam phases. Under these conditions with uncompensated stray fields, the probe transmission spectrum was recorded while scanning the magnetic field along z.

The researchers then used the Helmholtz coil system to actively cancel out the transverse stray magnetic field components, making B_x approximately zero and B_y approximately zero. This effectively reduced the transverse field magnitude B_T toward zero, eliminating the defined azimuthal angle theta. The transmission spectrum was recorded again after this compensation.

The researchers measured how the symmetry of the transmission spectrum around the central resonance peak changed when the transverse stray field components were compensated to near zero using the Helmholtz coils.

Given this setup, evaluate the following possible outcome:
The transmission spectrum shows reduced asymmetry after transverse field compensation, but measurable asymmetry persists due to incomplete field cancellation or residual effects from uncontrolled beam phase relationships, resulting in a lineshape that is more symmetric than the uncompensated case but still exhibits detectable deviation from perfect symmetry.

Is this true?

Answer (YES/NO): NO